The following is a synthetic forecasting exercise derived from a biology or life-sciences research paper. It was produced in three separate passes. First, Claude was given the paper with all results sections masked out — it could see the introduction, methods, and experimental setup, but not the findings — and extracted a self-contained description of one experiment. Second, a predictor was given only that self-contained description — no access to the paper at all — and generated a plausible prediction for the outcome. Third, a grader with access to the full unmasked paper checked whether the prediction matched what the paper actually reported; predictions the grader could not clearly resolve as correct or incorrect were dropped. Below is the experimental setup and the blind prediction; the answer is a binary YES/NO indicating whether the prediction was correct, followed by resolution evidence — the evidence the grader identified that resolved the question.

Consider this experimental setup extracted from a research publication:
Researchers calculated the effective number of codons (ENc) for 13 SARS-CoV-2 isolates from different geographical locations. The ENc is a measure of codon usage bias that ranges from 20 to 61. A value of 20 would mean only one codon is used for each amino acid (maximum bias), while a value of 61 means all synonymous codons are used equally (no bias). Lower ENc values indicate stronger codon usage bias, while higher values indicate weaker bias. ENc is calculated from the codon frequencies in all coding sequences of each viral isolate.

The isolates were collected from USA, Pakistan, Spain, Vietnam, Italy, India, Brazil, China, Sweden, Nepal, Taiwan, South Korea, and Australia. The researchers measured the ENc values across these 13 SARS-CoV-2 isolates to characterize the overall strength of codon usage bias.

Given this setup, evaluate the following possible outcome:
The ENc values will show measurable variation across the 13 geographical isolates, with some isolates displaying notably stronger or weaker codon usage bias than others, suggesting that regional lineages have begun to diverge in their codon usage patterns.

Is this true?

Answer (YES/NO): NO